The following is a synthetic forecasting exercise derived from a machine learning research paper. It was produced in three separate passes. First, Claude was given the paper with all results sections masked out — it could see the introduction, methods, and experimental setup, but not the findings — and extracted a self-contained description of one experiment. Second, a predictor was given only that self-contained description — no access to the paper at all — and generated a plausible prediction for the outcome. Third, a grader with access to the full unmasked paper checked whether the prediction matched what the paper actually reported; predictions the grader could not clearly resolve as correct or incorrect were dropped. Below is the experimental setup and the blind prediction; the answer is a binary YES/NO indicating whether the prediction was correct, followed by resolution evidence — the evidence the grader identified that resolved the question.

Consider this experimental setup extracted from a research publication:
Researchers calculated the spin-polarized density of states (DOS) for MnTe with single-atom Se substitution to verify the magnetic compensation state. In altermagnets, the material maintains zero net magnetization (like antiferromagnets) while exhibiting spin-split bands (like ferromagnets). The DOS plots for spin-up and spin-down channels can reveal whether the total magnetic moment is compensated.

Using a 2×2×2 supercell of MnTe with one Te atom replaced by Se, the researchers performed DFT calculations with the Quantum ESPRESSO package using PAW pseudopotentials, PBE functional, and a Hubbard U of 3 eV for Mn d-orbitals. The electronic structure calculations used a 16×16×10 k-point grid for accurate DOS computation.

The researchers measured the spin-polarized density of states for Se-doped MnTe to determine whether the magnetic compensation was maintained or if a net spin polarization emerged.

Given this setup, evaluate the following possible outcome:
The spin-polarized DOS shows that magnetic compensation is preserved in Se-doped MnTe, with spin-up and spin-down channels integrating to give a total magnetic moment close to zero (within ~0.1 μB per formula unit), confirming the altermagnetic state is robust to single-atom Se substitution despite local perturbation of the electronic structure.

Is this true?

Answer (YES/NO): YES